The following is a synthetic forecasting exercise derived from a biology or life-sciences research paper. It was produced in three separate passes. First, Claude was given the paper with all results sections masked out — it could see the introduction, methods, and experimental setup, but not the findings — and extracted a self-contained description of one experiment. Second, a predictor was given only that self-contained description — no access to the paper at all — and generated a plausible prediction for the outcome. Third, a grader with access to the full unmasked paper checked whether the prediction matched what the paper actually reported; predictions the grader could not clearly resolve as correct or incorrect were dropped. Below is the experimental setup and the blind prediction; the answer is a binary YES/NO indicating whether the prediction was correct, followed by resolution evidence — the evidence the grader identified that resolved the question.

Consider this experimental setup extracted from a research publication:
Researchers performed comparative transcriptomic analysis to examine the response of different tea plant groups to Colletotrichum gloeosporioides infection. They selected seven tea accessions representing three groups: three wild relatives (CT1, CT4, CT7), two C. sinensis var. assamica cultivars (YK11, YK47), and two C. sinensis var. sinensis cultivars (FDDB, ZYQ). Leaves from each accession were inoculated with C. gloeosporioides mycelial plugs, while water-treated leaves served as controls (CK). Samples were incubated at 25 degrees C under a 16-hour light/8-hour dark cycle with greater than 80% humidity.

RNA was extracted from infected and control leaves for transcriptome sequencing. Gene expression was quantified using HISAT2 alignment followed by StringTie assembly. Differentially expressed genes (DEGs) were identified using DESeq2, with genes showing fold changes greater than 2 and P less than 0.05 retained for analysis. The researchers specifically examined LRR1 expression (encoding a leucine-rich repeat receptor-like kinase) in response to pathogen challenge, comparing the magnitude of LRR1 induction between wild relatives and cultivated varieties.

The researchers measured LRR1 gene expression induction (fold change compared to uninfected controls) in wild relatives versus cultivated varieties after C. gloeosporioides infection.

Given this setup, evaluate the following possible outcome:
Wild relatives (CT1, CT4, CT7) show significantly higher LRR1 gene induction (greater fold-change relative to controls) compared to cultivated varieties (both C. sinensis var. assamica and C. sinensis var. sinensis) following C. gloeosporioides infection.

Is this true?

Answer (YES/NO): YES